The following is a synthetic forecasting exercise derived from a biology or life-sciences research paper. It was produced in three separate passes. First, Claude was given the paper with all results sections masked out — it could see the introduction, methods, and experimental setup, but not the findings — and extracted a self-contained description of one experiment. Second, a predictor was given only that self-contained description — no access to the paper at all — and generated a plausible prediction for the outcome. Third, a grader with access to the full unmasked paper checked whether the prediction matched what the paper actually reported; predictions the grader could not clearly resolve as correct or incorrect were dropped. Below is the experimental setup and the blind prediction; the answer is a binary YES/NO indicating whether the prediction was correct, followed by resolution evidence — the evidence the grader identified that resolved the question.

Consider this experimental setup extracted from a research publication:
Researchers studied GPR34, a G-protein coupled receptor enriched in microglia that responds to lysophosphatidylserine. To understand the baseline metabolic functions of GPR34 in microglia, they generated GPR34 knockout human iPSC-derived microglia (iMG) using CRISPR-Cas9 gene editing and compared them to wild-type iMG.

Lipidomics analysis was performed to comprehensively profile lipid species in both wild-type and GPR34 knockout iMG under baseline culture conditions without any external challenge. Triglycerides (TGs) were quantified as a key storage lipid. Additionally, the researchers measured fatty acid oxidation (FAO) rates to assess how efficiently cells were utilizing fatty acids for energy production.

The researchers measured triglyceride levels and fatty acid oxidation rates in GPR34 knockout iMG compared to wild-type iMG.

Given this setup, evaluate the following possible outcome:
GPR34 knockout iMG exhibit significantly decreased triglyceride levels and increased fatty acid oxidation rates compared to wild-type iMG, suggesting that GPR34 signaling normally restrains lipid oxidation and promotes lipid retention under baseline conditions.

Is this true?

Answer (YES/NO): YES